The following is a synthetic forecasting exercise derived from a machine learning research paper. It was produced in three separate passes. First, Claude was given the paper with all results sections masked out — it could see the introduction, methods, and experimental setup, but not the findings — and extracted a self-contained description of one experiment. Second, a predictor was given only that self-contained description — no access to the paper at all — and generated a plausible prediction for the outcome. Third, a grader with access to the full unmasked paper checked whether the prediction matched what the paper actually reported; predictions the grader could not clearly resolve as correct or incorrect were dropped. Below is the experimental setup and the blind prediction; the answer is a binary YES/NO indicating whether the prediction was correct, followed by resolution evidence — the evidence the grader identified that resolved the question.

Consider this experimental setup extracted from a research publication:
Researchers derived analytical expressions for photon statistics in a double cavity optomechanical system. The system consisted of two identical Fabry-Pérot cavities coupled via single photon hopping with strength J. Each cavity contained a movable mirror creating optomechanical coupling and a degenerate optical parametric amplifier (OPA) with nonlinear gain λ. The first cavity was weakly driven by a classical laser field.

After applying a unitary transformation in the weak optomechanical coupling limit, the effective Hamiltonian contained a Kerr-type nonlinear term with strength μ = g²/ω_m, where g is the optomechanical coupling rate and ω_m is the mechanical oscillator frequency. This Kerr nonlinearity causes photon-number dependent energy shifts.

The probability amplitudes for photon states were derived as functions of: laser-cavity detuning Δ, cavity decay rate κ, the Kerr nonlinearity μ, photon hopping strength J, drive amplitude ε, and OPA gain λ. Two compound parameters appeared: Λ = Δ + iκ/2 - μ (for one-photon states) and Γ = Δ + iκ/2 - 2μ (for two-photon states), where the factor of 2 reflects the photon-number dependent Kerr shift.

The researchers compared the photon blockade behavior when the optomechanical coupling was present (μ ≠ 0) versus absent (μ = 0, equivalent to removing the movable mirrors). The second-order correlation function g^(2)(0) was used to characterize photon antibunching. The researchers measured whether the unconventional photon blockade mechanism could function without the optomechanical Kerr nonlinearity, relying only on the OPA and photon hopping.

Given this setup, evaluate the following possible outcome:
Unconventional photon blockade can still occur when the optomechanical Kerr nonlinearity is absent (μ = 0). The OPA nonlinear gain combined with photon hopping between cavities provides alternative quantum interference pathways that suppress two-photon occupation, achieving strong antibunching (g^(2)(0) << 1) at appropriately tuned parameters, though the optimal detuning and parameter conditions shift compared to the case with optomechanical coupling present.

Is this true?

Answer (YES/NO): NO